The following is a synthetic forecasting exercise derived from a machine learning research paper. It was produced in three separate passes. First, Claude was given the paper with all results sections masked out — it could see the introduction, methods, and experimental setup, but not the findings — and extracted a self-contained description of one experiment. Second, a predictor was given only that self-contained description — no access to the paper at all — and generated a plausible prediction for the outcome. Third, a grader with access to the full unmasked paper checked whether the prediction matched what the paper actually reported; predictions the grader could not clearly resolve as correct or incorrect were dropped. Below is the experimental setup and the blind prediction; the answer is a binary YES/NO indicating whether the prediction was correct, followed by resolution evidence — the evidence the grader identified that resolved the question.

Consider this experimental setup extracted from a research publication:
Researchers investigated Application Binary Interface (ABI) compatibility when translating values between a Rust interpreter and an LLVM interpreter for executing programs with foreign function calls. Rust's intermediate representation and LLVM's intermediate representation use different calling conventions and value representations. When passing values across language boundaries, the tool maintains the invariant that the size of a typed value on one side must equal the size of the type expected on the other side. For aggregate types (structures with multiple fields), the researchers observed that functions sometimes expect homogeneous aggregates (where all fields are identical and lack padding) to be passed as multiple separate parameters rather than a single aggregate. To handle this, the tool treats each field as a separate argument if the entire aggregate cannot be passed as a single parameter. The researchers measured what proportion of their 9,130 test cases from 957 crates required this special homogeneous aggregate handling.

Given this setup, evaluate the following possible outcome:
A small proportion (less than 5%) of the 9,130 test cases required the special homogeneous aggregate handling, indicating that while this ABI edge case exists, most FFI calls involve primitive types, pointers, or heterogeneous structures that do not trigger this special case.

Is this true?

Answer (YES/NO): YES